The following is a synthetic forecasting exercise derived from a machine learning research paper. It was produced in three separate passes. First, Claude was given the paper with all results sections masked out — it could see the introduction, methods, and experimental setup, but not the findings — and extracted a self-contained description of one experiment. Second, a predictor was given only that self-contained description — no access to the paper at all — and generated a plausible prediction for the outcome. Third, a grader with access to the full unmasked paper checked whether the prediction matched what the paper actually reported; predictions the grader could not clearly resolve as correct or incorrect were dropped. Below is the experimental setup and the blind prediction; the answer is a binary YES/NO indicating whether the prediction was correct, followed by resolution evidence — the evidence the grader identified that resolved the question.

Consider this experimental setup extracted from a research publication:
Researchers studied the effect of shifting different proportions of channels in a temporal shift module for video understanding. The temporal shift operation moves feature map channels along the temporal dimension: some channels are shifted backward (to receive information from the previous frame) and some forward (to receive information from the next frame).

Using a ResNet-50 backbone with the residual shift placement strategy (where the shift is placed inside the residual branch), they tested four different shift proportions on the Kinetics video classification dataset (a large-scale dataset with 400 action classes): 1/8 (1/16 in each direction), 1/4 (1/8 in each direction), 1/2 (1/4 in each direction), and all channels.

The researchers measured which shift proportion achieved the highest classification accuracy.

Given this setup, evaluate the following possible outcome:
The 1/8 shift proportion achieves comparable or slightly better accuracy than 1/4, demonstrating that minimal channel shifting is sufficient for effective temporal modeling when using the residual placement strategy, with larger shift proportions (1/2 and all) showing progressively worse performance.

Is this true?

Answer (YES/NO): NO